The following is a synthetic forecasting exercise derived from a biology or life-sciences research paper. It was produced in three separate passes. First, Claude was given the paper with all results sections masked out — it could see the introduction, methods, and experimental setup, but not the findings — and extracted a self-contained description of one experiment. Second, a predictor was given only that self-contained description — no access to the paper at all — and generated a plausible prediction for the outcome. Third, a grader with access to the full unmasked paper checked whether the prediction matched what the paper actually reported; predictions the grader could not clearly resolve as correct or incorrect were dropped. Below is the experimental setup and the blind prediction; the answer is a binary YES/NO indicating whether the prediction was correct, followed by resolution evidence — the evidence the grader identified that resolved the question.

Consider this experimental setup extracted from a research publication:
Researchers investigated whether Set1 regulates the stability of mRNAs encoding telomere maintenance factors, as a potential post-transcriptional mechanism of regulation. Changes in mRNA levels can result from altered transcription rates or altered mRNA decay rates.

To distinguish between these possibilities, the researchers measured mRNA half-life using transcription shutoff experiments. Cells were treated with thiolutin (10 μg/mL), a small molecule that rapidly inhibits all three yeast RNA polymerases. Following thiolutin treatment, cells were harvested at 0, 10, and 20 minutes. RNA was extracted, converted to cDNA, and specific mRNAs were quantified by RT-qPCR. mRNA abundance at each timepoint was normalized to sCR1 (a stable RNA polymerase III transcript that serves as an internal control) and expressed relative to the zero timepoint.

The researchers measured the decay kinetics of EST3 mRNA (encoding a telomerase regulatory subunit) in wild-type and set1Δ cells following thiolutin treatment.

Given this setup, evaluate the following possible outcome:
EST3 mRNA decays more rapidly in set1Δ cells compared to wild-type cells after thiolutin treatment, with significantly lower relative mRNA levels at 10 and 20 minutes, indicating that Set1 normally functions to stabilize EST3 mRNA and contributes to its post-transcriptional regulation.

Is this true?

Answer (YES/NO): YES